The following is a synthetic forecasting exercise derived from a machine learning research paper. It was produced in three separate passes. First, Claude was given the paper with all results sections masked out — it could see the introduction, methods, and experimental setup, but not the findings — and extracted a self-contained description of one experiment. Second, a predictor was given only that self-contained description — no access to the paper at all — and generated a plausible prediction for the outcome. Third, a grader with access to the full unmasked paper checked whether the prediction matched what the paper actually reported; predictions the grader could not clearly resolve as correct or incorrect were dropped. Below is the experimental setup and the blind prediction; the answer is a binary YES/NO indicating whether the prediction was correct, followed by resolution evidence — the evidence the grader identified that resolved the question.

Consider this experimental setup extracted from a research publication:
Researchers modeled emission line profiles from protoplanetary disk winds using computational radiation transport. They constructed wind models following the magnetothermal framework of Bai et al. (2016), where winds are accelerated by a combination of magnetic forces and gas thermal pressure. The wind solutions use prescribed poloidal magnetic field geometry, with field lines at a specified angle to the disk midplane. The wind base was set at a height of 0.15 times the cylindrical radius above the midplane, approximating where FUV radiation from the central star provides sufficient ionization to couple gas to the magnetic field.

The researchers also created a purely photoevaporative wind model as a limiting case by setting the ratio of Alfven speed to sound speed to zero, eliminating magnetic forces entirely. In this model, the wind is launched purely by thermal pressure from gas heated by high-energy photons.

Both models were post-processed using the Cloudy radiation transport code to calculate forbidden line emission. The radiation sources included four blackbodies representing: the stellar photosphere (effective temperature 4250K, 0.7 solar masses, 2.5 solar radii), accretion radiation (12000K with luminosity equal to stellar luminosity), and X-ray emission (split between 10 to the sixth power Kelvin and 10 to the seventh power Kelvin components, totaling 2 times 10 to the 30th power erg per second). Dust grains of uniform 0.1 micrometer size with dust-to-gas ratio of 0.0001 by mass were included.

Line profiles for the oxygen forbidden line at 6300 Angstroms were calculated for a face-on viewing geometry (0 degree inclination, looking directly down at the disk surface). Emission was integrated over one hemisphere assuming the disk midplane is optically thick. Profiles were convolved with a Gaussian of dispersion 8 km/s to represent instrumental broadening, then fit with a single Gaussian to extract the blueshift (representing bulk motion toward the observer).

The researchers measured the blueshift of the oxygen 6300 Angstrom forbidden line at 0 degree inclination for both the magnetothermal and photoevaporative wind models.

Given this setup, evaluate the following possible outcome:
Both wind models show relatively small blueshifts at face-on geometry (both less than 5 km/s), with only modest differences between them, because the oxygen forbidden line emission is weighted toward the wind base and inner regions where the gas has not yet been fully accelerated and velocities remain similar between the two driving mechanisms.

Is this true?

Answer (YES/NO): NO